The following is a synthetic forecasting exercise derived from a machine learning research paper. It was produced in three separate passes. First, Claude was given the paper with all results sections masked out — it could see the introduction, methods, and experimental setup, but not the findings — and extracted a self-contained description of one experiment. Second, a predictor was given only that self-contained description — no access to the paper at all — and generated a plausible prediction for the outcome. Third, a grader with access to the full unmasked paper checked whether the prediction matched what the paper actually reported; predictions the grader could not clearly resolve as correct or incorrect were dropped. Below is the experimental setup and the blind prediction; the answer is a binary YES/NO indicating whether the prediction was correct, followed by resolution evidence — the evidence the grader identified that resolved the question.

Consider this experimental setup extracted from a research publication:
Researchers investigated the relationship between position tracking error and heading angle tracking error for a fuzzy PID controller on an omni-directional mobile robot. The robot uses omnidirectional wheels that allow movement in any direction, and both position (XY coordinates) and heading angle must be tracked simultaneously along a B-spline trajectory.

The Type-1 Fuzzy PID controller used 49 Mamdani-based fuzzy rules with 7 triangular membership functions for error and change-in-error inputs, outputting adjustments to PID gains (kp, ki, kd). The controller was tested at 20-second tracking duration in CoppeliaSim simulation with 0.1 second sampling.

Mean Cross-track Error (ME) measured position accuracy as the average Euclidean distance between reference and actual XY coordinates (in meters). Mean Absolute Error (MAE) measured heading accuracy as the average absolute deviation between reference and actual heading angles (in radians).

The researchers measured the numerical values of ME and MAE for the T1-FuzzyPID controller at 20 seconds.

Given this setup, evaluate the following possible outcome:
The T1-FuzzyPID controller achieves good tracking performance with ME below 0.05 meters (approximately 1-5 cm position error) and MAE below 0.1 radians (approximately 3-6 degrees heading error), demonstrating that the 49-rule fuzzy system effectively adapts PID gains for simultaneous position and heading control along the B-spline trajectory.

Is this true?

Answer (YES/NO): NO